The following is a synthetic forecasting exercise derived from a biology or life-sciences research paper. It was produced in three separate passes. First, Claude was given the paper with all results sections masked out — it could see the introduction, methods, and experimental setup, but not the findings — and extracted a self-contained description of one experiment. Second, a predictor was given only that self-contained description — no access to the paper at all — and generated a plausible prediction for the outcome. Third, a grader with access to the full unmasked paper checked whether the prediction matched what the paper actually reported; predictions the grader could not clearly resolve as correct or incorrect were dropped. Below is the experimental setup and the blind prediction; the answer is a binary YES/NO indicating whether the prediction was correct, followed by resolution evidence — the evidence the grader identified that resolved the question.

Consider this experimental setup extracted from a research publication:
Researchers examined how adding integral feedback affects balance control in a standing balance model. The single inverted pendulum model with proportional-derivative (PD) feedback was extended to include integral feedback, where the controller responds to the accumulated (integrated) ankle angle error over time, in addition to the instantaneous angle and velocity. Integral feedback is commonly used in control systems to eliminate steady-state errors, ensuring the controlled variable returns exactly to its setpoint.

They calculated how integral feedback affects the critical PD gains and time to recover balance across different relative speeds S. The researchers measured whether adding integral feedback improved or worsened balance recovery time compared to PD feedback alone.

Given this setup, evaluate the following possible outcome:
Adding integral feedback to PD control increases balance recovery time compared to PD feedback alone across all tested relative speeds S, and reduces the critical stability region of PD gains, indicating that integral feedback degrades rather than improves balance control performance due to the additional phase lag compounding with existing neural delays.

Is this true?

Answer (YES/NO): NO